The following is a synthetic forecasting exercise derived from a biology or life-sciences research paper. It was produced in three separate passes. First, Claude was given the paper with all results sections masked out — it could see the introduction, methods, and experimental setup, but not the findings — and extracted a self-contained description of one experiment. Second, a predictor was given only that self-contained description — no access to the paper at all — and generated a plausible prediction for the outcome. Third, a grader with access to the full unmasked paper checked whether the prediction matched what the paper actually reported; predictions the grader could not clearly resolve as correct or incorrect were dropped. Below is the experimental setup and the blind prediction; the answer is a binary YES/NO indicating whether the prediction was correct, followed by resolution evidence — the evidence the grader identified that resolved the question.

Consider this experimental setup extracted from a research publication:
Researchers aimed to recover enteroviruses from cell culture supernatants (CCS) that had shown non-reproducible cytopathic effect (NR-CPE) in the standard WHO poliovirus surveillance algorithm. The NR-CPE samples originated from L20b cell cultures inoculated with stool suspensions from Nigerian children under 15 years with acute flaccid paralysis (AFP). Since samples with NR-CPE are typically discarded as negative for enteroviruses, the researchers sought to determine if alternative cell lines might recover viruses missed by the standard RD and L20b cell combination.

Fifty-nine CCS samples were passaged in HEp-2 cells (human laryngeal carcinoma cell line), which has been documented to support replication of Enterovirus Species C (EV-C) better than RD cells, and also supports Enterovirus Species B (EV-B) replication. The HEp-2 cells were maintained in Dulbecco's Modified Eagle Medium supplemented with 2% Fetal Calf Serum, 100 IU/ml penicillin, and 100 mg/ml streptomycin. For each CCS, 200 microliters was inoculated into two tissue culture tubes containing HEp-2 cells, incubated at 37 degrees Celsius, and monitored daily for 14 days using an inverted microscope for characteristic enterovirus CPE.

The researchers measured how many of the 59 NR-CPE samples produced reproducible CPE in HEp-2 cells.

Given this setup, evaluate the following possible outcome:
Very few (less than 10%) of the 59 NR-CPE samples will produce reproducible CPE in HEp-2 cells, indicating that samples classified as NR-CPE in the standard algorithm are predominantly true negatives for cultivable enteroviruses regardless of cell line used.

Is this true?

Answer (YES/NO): YES